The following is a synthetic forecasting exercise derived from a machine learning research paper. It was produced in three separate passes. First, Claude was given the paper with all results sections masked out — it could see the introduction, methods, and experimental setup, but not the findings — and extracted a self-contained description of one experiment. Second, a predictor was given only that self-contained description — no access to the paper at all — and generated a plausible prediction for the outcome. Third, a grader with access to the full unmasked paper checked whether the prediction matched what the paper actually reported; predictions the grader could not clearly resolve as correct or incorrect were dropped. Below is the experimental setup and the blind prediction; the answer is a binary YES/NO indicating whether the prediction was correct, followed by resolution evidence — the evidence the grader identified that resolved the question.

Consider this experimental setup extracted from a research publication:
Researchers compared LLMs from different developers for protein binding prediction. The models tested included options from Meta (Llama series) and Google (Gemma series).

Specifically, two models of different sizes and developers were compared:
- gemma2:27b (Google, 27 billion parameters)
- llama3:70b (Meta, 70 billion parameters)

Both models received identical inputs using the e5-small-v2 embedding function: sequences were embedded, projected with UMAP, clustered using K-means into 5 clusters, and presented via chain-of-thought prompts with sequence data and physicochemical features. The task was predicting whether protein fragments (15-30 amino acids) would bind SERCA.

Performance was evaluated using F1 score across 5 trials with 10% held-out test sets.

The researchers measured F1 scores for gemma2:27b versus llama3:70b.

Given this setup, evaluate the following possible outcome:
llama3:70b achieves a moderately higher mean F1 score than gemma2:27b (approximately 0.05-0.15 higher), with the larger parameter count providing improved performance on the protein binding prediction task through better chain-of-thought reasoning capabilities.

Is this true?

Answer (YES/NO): YES